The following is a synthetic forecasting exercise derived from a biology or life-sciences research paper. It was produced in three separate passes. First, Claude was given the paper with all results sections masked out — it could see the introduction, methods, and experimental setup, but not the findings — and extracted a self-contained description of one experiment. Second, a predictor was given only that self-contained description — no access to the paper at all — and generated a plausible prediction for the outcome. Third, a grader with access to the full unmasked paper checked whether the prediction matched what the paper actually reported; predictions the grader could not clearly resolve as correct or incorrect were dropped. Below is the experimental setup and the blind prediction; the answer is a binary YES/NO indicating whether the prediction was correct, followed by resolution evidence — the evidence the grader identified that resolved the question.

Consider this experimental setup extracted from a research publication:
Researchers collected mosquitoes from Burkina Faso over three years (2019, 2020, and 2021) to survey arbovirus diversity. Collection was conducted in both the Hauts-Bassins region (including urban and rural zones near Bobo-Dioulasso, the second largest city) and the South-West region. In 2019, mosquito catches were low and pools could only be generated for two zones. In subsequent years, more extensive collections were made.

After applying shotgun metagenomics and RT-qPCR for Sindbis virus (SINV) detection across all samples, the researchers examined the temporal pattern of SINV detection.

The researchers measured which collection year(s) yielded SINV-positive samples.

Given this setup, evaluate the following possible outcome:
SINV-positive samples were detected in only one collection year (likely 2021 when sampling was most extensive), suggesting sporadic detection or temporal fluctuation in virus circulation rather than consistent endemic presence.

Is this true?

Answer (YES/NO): NO